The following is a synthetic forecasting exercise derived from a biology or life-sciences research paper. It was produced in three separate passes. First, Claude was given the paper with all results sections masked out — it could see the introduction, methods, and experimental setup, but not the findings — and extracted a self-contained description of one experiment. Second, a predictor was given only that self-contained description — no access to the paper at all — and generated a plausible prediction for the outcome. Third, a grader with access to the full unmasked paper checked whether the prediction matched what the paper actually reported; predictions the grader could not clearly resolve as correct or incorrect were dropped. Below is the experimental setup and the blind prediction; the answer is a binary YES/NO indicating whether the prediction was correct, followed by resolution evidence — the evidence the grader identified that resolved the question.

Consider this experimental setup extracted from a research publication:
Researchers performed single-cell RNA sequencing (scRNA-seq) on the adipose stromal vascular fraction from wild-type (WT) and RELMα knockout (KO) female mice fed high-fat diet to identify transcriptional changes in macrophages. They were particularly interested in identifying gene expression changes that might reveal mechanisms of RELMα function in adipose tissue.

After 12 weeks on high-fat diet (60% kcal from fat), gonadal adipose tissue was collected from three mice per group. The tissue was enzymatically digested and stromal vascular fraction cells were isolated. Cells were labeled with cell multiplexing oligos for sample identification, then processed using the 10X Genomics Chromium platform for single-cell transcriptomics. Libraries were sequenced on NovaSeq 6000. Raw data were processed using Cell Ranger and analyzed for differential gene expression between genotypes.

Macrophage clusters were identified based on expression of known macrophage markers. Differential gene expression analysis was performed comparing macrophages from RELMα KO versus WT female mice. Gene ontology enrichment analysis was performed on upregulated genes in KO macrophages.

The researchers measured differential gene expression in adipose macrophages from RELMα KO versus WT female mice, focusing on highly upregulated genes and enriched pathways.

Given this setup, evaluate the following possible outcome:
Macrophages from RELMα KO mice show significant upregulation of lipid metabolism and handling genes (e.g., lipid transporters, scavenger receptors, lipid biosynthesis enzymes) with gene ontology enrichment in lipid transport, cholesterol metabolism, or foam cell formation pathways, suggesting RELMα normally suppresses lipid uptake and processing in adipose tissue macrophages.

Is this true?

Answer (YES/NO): NO